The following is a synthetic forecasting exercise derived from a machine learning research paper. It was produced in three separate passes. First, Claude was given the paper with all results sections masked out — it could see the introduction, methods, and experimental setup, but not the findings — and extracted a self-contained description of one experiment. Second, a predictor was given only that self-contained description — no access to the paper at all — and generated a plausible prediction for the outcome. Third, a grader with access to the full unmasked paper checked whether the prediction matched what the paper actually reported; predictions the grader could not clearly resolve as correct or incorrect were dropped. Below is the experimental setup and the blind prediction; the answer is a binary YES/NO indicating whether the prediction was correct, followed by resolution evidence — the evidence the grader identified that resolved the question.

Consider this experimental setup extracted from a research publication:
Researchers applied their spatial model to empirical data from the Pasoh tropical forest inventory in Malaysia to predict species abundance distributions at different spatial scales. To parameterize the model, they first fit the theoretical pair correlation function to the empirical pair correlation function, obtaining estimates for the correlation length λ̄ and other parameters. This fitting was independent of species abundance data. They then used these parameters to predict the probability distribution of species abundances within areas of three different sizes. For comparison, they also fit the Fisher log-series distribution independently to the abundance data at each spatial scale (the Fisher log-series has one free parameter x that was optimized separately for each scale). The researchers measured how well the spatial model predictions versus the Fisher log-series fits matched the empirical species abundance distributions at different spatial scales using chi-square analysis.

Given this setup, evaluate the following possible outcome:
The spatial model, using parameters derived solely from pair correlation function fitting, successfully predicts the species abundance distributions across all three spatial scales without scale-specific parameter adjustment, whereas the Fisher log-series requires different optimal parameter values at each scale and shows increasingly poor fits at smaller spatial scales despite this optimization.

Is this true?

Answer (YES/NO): NO